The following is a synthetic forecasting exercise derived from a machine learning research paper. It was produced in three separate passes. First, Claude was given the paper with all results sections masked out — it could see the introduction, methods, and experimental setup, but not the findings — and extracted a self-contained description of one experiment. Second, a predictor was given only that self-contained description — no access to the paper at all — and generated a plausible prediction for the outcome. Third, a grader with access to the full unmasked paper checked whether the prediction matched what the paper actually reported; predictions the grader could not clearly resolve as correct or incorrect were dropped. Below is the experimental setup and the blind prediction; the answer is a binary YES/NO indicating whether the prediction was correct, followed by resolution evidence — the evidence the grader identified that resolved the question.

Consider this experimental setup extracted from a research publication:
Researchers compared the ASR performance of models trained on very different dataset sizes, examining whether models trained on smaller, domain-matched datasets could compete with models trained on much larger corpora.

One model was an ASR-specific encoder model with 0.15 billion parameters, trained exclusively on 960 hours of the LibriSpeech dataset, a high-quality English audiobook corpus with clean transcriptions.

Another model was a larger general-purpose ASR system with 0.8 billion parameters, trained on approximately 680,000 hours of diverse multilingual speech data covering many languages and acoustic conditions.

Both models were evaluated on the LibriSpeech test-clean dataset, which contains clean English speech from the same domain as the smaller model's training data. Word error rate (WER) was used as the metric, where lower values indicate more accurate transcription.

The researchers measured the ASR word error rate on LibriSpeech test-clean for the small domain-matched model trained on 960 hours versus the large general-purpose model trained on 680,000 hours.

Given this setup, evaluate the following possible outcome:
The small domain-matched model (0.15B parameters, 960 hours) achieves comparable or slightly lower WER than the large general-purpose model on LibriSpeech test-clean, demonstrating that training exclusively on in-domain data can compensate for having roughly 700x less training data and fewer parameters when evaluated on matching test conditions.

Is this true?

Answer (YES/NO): YES